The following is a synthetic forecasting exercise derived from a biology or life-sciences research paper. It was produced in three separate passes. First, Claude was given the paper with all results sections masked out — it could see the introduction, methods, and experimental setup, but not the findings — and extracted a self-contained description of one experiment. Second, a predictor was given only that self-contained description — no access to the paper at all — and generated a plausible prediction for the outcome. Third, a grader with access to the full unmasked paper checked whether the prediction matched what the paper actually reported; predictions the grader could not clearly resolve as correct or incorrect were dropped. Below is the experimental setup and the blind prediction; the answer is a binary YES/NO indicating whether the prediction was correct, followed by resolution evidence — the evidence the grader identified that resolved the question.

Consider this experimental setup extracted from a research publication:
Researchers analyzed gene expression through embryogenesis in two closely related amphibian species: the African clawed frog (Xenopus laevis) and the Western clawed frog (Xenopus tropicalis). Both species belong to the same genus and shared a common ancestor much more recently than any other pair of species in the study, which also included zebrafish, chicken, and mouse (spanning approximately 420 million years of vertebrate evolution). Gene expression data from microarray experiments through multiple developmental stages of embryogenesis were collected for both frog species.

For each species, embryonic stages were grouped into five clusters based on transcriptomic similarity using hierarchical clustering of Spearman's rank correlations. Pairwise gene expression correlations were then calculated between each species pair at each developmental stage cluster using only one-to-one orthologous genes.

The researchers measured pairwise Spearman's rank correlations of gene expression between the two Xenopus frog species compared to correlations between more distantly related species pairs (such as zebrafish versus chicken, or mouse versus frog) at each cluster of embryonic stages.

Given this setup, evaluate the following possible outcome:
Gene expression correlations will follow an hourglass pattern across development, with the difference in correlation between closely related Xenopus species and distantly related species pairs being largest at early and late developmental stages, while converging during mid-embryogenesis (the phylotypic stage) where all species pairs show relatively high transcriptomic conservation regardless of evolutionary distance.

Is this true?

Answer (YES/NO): NO